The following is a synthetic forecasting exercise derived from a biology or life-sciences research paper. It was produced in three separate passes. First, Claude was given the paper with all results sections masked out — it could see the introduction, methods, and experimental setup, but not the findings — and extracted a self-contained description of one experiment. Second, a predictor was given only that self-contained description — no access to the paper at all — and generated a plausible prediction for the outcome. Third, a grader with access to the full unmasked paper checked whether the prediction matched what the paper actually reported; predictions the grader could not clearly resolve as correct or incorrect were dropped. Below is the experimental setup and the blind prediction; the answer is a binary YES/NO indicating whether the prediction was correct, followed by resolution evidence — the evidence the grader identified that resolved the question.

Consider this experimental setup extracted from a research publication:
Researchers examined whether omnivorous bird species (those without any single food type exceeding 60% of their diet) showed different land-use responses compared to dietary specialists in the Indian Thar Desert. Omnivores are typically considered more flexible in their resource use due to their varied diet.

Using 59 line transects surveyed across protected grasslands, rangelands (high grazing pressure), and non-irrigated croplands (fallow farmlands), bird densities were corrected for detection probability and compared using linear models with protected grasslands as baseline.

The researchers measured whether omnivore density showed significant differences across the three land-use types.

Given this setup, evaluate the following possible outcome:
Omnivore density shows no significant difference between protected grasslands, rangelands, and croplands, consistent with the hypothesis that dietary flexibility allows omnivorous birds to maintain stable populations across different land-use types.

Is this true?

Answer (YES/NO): YES